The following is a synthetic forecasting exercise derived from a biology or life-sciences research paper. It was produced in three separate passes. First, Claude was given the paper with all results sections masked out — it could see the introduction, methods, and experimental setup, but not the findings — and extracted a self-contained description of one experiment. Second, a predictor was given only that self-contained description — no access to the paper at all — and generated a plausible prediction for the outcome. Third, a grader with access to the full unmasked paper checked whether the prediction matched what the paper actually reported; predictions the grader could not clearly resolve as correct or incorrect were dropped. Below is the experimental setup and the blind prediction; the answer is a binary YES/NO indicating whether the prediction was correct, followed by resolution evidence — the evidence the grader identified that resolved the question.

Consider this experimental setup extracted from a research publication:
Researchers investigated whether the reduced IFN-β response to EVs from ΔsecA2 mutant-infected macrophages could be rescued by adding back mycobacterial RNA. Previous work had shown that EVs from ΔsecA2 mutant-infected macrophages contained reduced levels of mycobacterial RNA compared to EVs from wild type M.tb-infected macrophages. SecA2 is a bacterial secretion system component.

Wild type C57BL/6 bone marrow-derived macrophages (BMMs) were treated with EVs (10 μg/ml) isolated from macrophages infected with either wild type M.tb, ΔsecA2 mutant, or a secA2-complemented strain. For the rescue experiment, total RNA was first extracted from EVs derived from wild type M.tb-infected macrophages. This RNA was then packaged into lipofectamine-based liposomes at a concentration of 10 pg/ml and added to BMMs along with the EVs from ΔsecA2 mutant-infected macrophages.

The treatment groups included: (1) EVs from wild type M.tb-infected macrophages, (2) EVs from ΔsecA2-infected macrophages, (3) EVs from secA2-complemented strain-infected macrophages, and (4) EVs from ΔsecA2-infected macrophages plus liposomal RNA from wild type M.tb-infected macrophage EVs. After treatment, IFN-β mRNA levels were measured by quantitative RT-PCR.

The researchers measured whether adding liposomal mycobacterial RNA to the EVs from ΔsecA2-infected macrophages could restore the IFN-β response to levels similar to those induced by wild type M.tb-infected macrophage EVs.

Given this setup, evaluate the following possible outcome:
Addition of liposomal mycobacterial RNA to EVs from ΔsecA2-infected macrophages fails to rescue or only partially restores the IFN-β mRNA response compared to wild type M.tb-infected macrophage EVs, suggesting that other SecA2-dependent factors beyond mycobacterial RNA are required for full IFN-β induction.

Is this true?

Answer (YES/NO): NO